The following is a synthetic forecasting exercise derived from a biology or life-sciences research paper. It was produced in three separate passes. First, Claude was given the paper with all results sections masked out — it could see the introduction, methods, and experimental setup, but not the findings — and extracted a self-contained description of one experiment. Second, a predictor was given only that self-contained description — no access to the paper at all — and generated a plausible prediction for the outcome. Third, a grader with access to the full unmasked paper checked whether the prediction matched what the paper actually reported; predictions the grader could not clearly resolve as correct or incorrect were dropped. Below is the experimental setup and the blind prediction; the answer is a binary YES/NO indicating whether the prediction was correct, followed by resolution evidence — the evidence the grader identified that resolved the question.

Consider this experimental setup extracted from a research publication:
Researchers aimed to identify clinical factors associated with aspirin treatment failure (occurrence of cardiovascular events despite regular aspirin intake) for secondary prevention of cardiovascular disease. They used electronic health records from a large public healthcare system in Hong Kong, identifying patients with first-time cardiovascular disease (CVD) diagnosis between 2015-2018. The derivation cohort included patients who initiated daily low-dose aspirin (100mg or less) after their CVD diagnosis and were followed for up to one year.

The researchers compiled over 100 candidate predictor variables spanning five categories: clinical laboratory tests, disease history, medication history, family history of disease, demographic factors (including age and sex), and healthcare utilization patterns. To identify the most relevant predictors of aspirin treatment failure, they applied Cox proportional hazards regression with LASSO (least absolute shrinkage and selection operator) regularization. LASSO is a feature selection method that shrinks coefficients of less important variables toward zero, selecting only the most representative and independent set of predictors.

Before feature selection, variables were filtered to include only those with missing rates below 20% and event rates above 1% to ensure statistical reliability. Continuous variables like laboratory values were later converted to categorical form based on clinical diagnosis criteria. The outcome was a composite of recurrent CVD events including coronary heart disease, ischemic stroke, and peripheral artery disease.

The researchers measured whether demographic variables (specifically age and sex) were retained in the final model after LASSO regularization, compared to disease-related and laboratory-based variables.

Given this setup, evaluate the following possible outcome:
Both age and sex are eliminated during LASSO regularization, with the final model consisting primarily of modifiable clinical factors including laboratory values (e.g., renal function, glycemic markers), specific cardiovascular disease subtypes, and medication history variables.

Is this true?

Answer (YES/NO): NO